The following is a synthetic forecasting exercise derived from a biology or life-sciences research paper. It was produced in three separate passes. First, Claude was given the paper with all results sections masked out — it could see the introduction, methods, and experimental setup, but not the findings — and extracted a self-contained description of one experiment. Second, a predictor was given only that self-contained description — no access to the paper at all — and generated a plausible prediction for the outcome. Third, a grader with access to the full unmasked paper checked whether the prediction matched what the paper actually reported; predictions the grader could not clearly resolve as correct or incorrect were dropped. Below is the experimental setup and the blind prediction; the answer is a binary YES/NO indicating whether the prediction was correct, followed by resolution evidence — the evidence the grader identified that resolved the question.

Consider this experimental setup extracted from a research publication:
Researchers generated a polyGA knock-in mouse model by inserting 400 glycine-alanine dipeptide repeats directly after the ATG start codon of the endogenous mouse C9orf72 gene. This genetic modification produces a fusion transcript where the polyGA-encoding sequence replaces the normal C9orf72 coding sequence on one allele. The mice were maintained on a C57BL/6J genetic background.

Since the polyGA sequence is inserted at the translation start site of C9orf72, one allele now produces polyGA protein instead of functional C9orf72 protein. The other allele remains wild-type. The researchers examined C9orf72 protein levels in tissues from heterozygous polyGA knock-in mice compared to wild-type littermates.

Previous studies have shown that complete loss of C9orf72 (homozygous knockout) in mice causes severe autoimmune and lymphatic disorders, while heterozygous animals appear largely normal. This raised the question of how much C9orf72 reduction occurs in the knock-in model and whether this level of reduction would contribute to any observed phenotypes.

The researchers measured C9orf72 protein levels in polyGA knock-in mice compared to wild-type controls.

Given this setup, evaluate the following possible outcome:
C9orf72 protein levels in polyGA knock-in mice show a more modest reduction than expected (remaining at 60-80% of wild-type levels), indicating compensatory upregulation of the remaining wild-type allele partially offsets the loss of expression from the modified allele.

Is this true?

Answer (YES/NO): YES